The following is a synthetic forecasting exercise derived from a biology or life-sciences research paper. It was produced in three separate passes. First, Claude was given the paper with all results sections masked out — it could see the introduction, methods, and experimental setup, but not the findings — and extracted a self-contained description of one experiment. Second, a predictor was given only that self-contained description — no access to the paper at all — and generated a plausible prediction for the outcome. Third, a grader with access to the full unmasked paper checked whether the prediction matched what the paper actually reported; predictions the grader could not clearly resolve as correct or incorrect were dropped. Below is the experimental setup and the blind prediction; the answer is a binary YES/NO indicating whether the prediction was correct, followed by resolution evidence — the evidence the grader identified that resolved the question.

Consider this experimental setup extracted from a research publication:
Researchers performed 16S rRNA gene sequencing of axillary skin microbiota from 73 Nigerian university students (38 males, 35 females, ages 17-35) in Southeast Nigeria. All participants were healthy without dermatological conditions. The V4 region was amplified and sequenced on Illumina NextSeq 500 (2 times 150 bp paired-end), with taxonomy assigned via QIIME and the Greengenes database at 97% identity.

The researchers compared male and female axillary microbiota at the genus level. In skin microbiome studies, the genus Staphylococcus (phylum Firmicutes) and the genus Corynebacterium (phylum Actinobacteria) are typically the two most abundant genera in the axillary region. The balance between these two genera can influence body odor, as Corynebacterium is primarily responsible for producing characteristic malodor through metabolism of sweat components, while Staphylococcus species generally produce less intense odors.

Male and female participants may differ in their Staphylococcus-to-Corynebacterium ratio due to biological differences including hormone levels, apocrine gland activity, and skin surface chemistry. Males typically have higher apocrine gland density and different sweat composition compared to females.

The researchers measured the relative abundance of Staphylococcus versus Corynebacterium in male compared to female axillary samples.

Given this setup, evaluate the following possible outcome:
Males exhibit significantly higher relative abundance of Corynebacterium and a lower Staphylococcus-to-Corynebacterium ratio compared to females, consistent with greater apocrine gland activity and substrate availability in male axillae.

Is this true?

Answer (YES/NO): YES